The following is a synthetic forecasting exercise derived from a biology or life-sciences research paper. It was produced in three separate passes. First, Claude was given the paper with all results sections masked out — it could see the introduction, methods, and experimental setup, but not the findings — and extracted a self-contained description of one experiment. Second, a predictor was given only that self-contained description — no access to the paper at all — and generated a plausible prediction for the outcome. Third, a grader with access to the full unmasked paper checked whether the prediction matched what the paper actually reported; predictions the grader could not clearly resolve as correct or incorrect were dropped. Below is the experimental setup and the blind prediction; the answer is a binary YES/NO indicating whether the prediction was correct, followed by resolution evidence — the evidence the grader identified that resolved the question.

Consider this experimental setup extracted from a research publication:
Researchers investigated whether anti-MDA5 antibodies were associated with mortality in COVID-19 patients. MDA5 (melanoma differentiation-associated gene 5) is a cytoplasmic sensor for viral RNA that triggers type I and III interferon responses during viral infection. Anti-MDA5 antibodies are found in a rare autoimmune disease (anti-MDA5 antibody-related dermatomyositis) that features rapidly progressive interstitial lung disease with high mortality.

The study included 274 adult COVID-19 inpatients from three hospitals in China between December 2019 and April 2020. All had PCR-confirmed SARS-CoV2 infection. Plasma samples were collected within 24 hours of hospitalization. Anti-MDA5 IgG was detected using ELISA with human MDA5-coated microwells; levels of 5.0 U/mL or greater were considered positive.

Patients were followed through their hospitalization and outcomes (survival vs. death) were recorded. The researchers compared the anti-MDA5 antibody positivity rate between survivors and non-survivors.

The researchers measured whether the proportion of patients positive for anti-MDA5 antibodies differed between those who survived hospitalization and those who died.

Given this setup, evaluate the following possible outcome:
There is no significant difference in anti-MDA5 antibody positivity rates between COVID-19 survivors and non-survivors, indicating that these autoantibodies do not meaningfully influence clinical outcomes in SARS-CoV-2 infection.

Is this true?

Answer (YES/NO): NO